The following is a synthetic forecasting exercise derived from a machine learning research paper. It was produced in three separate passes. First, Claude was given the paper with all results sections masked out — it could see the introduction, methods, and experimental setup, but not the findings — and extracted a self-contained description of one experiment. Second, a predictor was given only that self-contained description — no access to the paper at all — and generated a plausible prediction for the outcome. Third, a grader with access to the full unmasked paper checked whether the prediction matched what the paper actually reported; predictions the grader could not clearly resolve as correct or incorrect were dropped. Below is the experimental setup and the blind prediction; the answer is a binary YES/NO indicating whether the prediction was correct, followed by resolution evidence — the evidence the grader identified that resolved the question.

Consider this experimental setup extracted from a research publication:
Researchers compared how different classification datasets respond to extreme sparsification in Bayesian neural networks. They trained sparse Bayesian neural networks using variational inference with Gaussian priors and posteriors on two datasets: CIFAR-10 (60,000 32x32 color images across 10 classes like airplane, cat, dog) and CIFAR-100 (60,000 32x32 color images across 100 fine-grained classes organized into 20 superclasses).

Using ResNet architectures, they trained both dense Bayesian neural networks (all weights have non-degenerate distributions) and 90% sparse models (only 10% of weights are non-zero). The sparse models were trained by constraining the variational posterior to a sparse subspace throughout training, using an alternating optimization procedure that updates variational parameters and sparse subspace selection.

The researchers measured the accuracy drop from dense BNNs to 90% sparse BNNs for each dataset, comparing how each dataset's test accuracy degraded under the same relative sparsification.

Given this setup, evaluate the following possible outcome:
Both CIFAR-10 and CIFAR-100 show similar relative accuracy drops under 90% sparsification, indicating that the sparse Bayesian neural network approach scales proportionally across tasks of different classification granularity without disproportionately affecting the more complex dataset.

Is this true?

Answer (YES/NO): NO